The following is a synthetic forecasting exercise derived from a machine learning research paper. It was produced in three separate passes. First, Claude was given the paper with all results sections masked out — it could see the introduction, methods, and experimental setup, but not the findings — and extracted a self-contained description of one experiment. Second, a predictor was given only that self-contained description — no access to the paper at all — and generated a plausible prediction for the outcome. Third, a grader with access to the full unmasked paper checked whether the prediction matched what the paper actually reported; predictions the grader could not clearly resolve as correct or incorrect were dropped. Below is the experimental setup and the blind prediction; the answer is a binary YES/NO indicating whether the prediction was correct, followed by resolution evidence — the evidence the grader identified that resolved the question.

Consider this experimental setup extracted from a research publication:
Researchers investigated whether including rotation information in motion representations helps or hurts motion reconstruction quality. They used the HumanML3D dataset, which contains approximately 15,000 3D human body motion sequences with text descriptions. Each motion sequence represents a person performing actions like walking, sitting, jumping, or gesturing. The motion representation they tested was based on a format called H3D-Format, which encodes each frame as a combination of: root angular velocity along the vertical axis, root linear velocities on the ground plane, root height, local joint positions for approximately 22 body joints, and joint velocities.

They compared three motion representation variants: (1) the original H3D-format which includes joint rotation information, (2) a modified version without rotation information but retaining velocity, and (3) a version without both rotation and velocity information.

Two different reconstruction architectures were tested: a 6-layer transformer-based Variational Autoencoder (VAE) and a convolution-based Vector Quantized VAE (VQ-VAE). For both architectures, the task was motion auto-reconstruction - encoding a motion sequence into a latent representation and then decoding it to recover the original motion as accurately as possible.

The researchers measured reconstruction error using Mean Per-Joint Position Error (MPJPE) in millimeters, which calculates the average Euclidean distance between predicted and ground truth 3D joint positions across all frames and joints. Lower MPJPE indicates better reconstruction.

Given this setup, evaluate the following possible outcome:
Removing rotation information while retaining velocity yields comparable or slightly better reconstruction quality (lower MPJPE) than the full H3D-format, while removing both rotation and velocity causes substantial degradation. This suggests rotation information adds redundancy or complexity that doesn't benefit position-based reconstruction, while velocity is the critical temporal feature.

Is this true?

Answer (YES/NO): NO